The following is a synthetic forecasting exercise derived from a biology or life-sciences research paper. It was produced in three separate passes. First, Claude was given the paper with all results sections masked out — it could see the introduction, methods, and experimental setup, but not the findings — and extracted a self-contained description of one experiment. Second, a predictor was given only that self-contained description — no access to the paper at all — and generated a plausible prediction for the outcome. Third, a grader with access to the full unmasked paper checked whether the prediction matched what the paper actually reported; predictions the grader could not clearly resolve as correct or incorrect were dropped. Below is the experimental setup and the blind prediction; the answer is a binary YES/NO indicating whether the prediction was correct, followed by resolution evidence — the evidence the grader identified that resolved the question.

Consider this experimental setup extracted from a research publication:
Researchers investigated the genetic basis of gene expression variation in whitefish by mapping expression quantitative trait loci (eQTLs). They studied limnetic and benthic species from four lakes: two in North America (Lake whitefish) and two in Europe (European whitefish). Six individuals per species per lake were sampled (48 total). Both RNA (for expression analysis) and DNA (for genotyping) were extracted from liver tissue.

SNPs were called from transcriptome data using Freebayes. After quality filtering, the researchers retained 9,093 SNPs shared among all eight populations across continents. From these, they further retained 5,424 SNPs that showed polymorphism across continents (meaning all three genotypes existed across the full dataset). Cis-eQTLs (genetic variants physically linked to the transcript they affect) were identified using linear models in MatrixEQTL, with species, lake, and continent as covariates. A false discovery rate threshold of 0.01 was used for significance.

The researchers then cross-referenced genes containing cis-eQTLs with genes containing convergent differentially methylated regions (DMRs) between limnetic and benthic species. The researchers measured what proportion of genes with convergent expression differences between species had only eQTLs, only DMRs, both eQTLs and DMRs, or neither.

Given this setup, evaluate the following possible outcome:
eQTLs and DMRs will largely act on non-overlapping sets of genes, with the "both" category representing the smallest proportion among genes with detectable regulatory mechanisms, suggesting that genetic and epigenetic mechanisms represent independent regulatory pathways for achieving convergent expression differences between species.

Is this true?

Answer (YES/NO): YES